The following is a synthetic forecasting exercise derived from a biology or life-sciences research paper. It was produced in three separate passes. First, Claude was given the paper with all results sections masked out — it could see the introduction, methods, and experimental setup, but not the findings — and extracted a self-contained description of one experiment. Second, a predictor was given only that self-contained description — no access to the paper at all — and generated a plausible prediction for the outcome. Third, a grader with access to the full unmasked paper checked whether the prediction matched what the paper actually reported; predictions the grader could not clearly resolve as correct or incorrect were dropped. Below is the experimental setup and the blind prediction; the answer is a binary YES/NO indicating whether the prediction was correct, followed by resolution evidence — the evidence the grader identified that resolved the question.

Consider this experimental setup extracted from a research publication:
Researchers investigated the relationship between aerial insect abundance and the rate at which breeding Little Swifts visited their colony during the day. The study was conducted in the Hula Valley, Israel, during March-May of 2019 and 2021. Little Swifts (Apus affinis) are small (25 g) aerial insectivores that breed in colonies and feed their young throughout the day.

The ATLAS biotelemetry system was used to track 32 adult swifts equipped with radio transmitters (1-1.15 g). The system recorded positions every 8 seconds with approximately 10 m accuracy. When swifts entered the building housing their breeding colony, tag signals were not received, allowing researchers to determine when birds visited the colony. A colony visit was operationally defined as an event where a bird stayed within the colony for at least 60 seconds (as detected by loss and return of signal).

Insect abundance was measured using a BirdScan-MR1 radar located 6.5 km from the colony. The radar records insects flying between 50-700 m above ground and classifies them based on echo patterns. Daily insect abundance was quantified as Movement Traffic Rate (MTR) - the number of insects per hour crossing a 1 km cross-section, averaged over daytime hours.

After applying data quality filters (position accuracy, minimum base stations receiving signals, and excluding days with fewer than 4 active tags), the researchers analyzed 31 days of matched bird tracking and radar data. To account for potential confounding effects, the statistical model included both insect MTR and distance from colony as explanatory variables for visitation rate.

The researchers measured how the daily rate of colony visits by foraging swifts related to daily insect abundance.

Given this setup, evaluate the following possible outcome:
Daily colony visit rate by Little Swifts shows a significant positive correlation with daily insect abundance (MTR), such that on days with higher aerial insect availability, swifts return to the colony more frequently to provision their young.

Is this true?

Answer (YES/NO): YES